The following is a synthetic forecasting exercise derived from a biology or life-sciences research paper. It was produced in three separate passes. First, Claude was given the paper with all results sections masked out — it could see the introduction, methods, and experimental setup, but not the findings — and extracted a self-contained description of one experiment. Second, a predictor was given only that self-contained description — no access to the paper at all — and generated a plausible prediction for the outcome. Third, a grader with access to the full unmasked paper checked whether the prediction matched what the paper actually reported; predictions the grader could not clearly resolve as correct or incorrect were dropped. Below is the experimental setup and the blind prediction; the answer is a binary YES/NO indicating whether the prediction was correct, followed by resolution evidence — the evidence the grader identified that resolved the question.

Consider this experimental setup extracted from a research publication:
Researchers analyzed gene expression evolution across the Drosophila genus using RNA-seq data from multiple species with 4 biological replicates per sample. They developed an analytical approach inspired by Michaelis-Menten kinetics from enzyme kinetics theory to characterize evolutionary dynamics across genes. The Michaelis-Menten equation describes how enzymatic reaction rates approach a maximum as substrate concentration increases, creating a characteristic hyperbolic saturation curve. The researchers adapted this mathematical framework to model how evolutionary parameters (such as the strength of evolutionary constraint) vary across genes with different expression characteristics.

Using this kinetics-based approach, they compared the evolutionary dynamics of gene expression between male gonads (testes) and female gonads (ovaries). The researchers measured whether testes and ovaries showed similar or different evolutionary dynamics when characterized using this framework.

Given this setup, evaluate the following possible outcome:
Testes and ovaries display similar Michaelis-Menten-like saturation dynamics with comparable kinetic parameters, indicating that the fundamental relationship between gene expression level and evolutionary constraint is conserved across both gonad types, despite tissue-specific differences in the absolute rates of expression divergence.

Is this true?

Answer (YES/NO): NO